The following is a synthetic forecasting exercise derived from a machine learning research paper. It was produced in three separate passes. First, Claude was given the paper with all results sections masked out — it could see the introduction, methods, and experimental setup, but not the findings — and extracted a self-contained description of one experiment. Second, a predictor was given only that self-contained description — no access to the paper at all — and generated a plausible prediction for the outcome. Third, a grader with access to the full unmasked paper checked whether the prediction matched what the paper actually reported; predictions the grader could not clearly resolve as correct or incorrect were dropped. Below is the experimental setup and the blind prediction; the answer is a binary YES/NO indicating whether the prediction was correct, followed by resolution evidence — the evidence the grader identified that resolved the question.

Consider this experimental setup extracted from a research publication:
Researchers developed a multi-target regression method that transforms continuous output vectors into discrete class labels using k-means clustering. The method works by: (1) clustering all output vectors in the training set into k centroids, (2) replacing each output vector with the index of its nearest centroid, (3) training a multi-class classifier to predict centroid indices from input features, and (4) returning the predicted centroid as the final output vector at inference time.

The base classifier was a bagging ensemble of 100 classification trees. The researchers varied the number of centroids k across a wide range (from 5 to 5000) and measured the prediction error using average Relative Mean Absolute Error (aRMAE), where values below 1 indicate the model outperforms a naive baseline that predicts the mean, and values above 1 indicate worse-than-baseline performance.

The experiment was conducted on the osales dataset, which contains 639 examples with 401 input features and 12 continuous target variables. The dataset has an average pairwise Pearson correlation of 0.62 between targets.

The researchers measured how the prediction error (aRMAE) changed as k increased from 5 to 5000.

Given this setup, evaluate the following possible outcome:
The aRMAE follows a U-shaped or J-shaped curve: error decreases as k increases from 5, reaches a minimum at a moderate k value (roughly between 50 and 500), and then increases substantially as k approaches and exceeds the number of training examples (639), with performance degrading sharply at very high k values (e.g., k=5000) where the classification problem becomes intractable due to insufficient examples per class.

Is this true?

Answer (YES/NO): NO